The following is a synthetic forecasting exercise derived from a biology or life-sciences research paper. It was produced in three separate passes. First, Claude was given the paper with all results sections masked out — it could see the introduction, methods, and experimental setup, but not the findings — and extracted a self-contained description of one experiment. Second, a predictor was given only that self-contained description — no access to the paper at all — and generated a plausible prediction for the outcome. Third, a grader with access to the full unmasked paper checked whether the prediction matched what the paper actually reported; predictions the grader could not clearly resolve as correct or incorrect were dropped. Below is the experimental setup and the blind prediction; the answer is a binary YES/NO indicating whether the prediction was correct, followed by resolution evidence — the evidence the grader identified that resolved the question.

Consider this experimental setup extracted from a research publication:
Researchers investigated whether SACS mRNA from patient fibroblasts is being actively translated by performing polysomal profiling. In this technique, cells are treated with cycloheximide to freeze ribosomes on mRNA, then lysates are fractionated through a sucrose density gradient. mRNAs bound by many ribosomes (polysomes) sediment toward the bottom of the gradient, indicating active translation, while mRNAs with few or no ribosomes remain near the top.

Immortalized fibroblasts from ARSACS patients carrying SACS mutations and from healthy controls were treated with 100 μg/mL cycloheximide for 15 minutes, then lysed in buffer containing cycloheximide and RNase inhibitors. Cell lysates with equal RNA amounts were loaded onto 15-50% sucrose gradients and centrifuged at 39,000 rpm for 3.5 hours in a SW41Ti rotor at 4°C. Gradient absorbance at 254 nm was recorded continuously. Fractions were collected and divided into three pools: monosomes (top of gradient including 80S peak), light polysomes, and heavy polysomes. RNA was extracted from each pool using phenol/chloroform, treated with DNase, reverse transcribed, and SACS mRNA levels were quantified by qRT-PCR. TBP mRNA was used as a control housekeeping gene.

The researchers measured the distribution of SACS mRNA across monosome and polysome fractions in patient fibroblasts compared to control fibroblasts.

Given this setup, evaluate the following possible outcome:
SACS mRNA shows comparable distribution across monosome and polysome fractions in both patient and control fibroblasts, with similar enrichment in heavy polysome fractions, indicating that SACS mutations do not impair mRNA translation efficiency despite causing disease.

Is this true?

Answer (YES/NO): YES